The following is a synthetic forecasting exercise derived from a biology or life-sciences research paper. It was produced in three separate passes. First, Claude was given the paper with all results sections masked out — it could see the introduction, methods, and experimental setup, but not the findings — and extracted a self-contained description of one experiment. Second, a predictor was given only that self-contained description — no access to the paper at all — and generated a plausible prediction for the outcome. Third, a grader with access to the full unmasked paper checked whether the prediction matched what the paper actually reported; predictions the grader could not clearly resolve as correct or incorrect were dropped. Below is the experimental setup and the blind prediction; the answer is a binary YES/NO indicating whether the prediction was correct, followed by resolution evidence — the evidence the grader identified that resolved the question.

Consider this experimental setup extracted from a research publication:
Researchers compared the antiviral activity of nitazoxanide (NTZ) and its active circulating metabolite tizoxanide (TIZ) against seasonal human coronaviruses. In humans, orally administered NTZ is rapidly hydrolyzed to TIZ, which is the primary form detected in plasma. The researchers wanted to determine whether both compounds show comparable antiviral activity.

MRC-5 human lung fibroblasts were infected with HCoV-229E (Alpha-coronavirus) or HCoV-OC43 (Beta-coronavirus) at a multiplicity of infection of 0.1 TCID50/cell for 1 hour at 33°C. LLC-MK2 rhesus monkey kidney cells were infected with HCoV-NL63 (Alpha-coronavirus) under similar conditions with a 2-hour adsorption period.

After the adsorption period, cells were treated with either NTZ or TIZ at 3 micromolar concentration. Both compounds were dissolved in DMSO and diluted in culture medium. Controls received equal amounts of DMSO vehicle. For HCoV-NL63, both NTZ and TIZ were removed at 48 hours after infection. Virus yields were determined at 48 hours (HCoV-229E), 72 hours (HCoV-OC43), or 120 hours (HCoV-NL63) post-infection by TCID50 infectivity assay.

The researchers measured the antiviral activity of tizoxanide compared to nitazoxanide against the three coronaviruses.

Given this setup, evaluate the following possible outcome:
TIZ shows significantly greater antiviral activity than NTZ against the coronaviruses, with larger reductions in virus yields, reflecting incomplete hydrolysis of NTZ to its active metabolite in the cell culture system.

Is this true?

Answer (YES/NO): NO